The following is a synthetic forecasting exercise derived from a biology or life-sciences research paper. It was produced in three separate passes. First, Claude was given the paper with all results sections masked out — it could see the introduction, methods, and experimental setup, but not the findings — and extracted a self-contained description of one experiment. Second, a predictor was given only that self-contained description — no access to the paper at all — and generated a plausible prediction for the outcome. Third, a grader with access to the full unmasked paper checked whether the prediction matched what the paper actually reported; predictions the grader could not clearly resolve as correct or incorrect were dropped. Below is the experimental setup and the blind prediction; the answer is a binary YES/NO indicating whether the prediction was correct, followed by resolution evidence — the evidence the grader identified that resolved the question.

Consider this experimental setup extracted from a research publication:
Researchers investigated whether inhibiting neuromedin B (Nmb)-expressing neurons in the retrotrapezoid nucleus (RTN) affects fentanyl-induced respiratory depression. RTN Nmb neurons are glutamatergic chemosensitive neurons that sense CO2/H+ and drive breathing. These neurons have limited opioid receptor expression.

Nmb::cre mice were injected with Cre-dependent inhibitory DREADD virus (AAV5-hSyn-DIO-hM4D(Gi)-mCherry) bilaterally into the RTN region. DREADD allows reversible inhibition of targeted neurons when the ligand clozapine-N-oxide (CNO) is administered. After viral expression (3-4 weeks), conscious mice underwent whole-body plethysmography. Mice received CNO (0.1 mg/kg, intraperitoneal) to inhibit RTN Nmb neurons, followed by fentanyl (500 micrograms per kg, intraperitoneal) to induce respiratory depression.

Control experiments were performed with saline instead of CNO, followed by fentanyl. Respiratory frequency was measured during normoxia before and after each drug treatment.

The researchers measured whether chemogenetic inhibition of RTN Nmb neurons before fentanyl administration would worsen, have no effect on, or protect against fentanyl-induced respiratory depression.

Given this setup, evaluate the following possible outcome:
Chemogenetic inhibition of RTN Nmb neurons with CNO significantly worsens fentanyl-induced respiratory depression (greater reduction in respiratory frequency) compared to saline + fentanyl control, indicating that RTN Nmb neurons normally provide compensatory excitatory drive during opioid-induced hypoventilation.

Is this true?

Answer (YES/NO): YES